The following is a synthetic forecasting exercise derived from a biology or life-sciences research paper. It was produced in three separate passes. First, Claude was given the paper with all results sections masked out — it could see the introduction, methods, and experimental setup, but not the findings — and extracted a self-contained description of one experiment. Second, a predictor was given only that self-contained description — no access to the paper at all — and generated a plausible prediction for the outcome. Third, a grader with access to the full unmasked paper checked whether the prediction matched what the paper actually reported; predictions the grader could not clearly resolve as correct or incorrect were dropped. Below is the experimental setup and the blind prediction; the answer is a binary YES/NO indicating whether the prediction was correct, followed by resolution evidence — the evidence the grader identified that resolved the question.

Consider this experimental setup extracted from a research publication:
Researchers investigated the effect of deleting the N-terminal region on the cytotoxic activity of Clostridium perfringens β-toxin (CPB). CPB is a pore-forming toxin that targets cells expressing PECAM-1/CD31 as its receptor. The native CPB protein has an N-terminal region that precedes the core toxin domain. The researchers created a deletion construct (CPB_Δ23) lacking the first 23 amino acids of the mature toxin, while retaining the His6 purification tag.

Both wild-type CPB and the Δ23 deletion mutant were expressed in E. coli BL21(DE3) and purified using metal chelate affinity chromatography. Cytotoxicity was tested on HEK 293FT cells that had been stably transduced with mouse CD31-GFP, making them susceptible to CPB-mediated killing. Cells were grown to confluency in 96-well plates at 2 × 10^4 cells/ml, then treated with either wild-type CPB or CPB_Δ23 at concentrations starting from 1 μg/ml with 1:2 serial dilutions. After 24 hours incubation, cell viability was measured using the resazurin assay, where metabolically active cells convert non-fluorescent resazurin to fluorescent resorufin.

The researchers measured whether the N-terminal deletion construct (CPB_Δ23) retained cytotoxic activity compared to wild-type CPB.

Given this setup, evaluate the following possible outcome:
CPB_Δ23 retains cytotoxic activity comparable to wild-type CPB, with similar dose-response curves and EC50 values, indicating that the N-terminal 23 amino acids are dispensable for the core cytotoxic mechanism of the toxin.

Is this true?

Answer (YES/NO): NO